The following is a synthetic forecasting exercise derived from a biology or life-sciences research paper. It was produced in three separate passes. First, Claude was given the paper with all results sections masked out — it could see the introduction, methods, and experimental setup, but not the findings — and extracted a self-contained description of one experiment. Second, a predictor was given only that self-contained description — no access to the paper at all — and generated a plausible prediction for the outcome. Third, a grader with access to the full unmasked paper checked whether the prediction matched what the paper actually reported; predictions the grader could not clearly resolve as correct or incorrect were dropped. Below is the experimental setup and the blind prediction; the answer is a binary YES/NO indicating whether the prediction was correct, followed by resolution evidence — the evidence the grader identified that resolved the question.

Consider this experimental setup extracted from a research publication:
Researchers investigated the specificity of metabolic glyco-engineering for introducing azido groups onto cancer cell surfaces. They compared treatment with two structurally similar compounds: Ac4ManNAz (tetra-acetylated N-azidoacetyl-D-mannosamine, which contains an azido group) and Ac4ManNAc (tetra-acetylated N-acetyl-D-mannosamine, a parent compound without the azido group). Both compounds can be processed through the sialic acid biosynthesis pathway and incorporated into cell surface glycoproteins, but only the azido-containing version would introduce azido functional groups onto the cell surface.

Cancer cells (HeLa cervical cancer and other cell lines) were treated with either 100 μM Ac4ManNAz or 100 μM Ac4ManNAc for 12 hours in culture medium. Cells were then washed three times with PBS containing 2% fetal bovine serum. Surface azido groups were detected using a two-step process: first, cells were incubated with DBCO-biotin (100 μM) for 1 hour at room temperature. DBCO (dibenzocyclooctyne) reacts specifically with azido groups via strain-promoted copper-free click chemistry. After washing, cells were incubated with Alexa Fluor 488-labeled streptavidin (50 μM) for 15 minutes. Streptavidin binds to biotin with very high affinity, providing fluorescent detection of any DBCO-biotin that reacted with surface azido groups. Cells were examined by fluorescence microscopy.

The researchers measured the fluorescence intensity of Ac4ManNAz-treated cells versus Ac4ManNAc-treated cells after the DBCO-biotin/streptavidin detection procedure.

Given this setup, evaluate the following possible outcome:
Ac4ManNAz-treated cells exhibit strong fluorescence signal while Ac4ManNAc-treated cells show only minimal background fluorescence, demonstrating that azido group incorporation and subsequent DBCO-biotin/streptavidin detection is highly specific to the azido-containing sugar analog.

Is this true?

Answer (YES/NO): YES